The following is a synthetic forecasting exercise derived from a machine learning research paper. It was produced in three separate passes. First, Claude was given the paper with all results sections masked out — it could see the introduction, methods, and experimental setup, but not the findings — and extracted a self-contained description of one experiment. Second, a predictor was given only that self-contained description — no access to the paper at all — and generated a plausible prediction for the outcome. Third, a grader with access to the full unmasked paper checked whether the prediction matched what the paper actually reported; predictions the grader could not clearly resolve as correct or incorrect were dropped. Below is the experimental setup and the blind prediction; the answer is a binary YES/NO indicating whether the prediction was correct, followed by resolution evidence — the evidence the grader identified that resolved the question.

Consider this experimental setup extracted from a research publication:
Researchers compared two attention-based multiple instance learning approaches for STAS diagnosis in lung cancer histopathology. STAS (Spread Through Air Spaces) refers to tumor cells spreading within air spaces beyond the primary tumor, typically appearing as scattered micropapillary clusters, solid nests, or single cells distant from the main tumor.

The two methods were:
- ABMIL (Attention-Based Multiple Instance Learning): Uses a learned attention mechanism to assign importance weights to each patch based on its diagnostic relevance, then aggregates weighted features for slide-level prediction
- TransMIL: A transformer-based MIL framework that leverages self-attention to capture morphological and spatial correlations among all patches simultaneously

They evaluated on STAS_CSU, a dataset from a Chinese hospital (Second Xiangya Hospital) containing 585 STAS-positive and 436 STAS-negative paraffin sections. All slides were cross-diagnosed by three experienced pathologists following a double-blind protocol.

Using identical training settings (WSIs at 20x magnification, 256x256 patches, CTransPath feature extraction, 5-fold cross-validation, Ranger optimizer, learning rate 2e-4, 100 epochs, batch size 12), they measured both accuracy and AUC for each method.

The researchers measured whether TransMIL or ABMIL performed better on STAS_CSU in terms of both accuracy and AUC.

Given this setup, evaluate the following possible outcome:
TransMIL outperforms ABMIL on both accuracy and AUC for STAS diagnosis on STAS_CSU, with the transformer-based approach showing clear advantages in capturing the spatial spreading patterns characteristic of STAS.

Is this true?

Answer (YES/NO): NO